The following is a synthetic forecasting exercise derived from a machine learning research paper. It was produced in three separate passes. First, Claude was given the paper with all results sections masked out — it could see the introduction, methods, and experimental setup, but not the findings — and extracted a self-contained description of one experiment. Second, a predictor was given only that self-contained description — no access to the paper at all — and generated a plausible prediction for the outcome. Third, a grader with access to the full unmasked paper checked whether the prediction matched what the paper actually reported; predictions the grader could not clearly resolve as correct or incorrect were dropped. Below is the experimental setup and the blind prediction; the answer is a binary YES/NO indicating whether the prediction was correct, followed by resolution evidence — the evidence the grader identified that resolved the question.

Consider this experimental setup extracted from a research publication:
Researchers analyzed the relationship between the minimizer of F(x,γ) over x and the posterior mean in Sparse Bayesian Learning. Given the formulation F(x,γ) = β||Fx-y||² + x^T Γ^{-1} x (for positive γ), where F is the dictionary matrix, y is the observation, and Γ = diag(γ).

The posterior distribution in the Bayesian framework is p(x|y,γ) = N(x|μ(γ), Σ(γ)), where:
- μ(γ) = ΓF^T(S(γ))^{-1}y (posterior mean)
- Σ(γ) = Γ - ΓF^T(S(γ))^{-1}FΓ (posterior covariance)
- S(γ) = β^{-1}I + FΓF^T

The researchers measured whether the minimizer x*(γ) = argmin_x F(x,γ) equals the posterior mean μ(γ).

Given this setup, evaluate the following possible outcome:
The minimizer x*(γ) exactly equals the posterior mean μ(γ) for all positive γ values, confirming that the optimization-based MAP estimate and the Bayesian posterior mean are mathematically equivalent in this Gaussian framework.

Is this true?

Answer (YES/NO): YES